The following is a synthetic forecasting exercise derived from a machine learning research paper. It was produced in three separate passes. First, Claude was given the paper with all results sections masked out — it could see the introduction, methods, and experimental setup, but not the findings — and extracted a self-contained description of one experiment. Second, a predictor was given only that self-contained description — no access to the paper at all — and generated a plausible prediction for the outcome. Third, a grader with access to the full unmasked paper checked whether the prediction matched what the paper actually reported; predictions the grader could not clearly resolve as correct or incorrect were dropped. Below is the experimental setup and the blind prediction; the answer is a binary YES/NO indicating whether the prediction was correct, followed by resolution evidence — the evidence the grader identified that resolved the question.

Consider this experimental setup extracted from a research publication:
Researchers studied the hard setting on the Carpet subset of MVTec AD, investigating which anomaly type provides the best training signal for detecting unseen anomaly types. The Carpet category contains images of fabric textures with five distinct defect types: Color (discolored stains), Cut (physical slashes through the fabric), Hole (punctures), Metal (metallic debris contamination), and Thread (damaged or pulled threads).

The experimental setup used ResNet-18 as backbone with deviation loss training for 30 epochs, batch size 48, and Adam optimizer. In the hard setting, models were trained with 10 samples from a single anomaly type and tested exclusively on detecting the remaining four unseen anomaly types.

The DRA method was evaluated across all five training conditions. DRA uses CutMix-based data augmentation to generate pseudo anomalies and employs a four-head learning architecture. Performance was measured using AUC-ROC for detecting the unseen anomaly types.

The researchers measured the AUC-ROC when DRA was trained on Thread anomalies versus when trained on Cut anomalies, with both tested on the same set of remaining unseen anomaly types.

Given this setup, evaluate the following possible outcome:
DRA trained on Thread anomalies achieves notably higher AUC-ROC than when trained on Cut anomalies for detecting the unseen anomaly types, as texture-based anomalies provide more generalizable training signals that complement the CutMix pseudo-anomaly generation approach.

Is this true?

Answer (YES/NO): YES